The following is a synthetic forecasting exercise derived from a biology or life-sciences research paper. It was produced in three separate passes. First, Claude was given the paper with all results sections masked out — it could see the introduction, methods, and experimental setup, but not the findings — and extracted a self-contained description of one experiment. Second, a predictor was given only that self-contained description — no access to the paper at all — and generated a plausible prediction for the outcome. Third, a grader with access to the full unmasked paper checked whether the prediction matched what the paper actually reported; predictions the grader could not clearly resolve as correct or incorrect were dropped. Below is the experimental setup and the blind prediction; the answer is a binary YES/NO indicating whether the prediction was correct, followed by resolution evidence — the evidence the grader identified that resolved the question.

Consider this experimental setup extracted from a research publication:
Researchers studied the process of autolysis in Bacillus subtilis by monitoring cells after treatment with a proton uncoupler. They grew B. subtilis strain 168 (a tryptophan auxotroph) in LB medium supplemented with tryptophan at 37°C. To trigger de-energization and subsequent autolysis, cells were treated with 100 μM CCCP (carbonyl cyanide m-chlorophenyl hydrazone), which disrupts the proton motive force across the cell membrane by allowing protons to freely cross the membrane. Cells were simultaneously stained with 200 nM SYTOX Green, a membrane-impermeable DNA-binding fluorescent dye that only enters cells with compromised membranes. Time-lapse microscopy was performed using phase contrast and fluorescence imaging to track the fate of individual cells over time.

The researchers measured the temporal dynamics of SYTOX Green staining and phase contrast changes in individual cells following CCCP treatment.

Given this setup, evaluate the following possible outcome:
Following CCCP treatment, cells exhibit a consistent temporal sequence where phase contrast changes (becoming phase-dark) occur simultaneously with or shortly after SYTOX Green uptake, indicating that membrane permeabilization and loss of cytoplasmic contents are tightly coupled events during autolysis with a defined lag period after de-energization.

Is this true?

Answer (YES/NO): NO